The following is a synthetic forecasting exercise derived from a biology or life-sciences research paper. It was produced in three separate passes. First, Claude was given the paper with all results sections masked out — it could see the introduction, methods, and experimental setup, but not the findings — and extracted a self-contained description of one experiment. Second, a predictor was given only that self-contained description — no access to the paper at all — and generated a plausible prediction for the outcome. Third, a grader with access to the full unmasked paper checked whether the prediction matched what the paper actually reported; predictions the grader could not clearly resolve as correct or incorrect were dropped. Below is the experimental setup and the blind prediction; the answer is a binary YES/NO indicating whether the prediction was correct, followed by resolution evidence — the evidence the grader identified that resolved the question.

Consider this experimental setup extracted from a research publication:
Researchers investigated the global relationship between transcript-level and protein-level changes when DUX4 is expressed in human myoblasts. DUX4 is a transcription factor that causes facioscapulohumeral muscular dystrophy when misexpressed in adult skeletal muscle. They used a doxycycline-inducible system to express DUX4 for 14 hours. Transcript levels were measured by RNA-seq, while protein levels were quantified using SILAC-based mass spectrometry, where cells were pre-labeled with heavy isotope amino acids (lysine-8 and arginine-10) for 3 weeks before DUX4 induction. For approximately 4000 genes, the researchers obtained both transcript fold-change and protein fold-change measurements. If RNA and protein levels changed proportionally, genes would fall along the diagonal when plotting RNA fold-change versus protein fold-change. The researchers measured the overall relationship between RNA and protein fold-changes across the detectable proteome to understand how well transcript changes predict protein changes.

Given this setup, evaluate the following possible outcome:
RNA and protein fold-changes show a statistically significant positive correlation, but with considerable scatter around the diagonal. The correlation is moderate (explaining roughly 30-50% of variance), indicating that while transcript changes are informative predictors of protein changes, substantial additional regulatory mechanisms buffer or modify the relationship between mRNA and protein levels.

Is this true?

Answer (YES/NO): NO